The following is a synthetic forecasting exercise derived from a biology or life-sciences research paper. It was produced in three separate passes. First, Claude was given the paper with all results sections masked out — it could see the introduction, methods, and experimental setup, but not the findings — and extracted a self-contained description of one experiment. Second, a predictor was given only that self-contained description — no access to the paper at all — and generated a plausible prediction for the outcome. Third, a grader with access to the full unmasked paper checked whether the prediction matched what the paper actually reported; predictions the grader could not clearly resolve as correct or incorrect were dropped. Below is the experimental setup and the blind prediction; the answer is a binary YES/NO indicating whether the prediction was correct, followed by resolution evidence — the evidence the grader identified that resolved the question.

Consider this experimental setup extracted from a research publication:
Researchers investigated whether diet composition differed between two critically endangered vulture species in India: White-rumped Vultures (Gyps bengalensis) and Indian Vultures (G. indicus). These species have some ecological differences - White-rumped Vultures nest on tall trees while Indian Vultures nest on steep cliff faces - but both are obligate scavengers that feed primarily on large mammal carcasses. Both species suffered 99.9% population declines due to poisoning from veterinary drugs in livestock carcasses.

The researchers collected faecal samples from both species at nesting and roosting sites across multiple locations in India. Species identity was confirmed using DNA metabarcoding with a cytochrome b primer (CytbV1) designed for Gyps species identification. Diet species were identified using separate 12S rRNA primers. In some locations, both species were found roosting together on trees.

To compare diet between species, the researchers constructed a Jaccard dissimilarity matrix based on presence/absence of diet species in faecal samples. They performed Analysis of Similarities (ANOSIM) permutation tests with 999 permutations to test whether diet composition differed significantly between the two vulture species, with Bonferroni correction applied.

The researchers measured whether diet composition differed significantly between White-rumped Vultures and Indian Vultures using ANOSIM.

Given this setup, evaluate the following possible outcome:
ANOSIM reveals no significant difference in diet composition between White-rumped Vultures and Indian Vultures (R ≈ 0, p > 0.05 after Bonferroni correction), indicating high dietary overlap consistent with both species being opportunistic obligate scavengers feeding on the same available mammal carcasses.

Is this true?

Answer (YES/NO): NO